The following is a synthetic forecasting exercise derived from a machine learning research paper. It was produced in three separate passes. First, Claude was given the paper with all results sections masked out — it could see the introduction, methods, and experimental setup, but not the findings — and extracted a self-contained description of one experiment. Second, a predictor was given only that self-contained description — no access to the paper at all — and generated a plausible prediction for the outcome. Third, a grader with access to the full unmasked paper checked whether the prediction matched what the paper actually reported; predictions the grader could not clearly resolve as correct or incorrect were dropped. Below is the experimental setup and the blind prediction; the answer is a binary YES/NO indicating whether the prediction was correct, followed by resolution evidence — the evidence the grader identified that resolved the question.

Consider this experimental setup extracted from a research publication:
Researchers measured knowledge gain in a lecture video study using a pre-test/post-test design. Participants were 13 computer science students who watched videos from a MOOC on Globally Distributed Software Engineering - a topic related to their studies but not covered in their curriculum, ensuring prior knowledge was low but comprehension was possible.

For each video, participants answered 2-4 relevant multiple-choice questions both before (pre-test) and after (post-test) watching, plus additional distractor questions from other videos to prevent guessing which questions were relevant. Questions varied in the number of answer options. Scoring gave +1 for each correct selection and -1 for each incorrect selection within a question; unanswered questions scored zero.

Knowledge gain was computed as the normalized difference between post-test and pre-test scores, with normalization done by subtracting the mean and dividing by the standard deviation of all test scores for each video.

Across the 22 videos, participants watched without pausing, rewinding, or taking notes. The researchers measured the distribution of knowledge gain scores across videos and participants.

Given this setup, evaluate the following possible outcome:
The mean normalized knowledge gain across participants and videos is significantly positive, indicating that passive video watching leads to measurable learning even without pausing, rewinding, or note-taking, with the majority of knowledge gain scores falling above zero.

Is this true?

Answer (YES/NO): YES